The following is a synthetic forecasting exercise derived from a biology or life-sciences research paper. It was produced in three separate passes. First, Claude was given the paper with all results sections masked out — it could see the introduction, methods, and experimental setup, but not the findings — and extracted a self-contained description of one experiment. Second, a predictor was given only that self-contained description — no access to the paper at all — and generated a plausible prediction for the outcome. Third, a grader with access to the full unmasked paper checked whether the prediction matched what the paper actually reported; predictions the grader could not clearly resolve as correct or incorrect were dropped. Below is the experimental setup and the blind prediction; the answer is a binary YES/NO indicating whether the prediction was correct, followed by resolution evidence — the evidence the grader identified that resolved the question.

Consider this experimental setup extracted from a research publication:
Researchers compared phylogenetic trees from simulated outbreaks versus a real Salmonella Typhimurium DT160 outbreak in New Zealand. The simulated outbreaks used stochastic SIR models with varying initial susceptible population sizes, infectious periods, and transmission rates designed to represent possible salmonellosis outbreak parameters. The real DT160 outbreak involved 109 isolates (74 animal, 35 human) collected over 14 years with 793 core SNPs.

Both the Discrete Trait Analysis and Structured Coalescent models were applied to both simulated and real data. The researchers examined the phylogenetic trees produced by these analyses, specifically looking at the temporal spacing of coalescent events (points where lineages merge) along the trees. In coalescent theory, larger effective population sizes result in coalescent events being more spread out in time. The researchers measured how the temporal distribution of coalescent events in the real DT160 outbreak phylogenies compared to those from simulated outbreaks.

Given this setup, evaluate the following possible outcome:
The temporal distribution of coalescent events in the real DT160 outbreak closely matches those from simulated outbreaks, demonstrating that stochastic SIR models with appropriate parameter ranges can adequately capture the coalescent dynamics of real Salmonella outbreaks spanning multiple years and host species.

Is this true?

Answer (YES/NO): NO